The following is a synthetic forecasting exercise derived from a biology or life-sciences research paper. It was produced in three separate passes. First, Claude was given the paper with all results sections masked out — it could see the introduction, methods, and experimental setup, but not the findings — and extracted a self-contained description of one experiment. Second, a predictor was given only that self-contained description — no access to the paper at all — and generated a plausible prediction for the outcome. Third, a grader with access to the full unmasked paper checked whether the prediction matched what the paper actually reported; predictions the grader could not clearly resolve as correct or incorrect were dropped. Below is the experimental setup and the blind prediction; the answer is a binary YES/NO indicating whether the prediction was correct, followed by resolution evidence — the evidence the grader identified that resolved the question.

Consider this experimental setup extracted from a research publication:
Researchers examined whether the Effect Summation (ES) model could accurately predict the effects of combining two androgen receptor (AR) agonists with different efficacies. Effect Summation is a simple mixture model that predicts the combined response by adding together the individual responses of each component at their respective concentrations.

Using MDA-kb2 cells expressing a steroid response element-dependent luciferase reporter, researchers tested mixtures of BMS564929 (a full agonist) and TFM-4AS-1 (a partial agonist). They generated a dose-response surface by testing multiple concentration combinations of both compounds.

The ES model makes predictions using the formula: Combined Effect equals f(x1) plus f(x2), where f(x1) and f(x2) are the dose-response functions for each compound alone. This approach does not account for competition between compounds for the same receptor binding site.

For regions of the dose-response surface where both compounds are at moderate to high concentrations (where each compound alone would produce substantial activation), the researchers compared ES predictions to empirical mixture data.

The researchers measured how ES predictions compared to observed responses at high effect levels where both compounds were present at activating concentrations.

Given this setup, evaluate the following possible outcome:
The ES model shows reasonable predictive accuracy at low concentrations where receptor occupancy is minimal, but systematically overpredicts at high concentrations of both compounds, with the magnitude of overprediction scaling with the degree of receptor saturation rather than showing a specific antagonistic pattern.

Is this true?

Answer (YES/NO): NO